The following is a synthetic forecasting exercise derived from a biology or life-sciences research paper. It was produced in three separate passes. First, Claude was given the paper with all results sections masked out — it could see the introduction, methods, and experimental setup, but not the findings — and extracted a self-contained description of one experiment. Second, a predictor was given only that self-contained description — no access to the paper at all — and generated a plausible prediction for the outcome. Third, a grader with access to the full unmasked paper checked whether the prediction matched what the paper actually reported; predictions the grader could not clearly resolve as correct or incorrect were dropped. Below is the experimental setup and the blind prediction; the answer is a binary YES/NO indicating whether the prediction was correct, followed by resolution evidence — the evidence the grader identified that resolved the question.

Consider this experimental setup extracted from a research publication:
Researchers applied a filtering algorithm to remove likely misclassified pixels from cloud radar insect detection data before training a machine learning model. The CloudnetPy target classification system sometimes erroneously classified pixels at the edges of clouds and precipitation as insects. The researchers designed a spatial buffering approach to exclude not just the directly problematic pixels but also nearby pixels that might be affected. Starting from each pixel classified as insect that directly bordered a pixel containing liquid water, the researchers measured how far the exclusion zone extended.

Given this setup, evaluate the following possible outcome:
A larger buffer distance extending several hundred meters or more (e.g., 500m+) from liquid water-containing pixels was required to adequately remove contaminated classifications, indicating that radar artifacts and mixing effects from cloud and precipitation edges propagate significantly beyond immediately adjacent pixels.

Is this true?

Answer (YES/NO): NO